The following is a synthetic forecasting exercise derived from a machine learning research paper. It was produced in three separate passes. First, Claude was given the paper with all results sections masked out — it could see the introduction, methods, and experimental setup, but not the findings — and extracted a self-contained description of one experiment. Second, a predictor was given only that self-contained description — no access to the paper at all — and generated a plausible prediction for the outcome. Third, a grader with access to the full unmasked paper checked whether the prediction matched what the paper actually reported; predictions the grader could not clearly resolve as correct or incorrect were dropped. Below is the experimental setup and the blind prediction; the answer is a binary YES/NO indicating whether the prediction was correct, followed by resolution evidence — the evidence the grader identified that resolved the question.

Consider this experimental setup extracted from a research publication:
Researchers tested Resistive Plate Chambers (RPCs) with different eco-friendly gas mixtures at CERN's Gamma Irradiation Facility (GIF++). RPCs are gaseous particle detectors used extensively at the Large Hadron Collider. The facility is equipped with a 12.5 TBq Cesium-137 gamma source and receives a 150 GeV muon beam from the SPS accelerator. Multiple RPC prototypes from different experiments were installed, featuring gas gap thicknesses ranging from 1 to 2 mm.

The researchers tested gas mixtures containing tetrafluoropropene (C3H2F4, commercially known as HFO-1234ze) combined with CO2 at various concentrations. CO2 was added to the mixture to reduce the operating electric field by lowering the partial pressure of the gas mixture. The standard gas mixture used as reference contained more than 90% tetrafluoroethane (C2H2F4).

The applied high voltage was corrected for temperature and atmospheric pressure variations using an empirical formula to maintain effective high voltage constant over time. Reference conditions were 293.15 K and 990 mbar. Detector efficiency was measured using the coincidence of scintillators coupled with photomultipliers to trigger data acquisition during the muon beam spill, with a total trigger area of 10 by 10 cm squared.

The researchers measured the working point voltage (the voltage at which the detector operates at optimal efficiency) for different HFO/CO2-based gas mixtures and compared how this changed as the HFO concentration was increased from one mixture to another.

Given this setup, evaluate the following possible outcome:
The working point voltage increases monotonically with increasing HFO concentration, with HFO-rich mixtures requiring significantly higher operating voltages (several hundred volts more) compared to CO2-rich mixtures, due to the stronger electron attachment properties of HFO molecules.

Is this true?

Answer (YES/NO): YES